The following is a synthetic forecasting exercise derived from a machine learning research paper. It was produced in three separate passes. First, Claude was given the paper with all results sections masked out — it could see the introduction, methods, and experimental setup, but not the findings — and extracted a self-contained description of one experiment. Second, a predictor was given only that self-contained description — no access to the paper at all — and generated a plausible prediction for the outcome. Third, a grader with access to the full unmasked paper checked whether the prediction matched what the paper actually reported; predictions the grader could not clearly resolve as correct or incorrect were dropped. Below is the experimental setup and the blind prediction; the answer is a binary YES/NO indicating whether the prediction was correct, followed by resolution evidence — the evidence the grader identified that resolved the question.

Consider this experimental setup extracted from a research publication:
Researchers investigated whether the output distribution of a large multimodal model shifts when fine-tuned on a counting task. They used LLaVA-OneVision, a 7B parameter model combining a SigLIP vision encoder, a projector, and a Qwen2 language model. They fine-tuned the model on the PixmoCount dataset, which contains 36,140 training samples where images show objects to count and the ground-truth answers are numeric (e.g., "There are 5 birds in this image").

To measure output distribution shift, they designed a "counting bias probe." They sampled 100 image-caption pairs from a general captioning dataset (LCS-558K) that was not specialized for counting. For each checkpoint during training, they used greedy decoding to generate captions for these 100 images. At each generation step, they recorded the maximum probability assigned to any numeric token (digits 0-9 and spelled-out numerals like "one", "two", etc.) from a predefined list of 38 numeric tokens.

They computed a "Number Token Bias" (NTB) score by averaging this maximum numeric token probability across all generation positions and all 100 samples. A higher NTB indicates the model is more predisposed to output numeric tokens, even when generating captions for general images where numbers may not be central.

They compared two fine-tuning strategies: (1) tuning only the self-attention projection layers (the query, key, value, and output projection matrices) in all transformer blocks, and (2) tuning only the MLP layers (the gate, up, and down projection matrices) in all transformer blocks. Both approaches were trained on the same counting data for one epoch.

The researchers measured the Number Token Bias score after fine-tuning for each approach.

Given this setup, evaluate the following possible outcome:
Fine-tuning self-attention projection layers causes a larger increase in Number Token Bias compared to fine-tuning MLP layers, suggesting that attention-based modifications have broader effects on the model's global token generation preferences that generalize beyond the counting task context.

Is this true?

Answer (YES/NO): NO